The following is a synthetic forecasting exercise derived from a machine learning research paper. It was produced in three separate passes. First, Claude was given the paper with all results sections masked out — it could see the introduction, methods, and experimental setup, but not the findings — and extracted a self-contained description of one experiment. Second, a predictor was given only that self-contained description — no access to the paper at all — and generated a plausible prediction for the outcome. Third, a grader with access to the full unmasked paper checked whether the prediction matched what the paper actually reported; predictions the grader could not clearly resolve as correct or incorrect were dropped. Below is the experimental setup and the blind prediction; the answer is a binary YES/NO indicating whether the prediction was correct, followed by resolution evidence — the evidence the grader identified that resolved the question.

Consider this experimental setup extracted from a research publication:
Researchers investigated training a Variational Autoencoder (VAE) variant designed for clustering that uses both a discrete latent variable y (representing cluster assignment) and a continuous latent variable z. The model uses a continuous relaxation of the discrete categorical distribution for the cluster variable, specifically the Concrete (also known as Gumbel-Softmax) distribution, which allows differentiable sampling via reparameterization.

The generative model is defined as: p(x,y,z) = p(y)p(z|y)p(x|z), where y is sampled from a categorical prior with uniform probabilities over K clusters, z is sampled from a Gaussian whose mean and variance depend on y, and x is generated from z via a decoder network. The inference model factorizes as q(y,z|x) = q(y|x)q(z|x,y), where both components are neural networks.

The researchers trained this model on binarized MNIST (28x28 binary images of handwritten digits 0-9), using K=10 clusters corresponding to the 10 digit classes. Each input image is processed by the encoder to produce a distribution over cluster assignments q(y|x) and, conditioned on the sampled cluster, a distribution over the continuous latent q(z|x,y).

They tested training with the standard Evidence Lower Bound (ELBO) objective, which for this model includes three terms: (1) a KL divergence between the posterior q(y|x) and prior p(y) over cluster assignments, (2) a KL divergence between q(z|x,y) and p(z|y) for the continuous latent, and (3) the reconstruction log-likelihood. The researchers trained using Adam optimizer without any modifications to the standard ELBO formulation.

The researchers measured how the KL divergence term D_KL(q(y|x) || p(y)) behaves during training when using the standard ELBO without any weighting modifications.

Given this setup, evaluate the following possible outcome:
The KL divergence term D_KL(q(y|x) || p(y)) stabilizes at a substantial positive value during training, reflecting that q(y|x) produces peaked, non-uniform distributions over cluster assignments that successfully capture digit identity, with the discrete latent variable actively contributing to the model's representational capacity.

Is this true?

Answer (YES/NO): NO